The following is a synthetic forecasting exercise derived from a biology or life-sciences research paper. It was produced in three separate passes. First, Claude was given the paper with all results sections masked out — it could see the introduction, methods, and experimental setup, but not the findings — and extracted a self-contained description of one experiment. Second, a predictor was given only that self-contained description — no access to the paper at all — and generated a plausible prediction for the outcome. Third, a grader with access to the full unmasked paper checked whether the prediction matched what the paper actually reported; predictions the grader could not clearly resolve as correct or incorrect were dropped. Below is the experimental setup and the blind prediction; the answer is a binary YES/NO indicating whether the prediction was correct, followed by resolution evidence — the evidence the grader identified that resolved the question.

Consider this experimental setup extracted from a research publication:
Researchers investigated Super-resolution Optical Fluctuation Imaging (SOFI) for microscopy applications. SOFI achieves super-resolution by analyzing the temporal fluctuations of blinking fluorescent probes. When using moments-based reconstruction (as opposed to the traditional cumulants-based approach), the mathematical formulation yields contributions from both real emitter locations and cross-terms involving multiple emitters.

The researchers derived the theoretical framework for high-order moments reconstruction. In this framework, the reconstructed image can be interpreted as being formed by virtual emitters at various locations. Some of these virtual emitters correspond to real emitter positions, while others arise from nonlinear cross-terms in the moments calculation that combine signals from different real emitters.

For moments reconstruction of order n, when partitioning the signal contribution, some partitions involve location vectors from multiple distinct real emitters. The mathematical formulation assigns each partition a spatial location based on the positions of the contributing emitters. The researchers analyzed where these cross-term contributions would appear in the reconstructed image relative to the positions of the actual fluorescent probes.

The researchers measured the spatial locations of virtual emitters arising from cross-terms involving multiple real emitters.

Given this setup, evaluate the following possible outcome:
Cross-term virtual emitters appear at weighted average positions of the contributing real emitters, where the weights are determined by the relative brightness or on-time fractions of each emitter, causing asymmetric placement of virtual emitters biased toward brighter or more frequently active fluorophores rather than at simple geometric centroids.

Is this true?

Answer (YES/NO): NO